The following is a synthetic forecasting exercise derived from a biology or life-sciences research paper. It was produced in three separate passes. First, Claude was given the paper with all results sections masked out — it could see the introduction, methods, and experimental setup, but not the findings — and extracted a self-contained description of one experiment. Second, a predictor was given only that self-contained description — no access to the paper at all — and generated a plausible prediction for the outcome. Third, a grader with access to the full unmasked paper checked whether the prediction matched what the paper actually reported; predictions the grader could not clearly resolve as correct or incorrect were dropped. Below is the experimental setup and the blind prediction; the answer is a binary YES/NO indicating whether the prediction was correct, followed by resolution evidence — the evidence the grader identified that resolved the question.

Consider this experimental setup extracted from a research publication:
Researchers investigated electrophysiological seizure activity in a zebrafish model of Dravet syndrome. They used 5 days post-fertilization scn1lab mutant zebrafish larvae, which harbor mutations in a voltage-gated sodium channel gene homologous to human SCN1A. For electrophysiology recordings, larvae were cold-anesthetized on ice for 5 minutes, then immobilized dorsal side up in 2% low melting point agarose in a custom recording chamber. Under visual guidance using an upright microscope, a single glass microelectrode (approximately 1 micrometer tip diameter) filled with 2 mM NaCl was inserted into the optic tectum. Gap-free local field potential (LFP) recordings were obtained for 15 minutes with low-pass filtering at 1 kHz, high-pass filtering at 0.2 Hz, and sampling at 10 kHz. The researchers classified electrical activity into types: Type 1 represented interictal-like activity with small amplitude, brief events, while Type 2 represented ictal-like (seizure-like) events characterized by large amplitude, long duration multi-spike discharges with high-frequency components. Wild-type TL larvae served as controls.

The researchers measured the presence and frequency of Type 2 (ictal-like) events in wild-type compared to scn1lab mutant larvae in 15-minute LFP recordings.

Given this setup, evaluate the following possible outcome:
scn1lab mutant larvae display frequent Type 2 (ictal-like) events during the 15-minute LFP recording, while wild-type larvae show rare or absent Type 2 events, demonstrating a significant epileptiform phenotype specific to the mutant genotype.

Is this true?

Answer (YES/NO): YES